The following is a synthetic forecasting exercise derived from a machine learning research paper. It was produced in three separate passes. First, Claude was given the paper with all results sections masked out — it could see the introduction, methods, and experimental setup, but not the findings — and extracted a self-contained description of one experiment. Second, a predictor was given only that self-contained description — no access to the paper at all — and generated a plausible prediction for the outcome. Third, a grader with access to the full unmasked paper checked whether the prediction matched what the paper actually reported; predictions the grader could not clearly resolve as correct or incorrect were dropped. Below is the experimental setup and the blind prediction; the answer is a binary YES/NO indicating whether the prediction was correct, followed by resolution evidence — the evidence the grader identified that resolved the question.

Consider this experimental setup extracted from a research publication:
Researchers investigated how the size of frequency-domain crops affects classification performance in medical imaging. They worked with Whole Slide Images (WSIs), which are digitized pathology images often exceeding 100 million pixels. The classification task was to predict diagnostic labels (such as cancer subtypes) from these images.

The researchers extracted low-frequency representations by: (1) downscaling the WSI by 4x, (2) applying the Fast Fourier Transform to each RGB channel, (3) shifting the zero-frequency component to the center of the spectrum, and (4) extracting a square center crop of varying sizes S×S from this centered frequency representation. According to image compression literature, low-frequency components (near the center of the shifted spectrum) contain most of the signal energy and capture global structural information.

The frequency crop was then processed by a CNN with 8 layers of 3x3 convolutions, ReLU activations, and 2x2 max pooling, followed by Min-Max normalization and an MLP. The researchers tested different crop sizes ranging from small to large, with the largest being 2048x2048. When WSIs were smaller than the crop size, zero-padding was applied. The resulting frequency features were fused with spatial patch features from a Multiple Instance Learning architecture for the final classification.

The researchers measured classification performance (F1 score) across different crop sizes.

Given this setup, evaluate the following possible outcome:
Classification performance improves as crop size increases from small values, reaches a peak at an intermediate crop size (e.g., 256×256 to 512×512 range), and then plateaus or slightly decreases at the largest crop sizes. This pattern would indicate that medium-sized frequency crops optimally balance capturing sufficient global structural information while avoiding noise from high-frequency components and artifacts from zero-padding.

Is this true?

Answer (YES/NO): NO